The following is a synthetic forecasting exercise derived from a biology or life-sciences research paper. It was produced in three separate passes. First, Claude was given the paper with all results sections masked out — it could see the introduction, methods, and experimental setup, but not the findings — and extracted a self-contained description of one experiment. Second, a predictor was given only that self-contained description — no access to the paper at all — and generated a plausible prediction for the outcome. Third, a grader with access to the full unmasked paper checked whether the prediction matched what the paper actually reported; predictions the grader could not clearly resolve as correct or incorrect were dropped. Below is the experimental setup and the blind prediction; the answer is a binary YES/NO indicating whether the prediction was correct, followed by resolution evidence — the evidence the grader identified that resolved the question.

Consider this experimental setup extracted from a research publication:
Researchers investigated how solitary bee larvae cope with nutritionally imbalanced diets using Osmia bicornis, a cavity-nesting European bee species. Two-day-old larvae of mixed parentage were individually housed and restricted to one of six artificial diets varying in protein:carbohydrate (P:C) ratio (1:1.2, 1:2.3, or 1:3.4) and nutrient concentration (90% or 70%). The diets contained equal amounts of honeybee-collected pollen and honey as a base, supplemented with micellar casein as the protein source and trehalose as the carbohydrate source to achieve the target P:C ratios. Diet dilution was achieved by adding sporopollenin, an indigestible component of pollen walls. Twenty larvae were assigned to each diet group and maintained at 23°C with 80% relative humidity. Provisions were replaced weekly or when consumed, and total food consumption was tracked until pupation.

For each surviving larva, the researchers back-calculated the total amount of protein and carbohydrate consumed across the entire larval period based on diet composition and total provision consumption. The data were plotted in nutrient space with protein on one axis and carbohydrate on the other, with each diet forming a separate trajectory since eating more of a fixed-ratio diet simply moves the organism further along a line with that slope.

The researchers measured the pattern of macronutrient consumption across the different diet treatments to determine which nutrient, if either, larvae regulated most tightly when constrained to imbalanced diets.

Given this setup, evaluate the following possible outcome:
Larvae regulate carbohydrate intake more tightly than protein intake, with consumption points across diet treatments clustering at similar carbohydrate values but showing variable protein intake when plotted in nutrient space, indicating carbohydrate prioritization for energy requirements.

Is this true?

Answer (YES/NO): YES